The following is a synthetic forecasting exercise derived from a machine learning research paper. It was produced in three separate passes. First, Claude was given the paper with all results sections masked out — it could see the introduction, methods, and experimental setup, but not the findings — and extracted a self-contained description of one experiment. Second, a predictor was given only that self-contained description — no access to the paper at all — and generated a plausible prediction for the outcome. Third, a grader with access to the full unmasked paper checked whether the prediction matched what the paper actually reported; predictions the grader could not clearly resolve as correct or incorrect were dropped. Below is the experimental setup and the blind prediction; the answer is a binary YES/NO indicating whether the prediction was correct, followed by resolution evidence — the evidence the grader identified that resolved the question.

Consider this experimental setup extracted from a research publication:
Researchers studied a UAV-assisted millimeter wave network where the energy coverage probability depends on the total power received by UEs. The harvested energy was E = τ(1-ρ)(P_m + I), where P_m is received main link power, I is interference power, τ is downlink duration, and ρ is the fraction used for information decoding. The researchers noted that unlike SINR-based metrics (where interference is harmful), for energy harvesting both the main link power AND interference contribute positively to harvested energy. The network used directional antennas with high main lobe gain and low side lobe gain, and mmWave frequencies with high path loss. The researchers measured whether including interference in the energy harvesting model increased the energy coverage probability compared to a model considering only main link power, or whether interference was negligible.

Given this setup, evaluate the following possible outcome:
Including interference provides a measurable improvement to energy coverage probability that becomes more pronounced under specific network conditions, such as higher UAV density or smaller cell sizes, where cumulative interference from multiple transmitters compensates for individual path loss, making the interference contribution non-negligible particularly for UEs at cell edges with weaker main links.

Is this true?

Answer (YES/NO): NO